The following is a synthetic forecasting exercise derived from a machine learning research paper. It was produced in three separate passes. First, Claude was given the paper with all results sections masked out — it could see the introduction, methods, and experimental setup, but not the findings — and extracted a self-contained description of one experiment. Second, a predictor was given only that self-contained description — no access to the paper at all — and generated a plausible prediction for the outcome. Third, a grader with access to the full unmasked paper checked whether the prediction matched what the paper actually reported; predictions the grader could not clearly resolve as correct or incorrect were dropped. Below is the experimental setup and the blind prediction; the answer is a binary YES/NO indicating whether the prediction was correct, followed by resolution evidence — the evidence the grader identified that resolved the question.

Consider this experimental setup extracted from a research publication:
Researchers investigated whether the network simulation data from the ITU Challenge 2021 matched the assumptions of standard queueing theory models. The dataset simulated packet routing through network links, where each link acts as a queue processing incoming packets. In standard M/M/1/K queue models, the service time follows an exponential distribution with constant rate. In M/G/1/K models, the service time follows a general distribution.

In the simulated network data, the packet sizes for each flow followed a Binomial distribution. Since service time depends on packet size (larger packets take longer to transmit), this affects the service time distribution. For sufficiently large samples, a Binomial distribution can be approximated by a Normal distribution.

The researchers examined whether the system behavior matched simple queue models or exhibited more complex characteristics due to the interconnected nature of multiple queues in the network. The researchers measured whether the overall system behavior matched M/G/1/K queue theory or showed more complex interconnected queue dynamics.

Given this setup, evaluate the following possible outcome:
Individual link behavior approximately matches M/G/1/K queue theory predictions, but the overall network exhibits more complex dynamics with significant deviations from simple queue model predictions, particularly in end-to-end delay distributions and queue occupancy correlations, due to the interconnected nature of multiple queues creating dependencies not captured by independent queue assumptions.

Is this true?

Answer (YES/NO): NO